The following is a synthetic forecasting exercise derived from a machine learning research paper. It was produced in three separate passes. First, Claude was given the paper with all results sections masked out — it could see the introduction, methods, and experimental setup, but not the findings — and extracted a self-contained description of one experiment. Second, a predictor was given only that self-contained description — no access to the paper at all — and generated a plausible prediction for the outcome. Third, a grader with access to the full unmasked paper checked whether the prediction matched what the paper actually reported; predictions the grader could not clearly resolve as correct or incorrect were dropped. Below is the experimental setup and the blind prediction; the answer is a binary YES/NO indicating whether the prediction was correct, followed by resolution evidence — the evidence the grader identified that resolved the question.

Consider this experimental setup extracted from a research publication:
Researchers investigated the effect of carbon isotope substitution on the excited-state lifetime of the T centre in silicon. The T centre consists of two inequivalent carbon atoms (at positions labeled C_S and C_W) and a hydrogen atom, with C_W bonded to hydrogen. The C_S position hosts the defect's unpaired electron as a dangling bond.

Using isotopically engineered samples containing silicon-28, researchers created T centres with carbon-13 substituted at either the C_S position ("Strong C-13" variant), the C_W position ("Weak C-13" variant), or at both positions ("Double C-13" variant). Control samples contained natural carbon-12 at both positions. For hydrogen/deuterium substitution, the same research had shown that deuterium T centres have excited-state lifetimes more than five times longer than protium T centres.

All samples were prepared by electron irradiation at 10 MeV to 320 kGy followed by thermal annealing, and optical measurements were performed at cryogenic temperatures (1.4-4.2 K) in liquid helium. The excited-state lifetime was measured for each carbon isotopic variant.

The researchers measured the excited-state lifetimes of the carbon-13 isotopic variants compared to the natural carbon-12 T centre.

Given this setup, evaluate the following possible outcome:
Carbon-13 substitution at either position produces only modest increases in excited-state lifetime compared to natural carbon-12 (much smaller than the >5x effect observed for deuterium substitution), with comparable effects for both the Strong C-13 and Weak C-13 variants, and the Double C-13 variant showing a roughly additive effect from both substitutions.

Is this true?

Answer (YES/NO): NO